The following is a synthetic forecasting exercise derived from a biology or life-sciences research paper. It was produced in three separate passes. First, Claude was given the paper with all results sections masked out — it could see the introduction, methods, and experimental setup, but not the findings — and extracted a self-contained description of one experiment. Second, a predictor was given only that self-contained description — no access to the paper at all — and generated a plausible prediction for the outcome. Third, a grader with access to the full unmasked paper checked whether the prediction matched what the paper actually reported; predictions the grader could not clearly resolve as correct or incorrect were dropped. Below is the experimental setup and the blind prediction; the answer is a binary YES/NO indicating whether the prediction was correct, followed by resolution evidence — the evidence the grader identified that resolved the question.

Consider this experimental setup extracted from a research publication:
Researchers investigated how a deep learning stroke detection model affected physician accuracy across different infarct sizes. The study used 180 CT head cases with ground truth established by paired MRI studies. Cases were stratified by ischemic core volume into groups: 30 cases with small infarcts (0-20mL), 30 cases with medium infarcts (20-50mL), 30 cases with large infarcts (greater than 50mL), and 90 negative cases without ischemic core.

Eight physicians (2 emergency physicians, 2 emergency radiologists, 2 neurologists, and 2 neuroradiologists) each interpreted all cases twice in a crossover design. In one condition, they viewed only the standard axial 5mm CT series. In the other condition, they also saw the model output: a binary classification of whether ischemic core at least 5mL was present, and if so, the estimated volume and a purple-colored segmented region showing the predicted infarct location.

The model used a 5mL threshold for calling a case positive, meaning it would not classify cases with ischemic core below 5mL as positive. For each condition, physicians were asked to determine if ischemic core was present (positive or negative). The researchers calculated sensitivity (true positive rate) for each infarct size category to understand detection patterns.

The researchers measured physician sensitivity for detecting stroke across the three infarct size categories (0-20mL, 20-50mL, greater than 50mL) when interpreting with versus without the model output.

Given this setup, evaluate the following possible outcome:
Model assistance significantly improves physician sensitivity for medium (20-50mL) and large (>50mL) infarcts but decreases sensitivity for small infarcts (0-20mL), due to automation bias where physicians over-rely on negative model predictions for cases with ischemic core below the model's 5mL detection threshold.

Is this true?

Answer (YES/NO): NO